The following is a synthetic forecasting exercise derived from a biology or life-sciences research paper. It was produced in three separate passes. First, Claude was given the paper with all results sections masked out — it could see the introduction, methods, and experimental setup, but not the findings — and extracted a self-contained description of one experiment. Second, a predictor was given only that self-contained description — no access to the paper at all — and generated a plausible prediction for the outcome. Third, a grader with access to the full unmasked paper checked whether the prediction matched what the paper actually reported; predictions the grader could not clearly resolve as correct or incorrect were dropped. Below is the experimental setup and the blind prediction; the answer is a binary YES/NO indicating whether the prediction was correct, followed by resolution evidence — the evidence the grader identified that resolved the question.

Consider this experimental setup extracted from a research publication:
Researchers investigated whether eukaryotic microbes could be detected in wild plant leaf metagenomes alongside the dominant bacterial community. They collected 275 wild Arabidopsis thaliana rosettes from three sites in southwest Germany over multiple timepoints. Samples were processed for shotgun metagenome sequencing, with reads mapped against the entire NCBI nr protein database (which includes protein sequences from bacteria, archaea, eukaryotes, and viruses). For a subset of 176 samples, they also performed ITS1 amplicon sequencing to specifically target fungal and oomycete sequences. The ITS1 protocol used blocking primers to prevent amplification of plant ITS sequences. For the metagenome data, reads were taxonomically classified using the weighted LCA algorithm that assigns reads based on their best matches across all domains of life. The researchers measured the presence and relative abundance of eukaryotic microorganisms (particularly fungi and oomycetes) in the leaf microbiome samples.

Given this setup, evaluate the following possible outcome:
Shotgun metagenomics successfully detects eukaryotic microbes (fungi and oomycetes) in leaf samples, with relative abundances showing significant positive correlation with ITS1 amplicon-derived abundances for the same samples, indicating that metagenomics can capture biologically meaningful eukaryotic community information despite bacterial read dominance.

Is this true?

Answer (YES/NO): NO